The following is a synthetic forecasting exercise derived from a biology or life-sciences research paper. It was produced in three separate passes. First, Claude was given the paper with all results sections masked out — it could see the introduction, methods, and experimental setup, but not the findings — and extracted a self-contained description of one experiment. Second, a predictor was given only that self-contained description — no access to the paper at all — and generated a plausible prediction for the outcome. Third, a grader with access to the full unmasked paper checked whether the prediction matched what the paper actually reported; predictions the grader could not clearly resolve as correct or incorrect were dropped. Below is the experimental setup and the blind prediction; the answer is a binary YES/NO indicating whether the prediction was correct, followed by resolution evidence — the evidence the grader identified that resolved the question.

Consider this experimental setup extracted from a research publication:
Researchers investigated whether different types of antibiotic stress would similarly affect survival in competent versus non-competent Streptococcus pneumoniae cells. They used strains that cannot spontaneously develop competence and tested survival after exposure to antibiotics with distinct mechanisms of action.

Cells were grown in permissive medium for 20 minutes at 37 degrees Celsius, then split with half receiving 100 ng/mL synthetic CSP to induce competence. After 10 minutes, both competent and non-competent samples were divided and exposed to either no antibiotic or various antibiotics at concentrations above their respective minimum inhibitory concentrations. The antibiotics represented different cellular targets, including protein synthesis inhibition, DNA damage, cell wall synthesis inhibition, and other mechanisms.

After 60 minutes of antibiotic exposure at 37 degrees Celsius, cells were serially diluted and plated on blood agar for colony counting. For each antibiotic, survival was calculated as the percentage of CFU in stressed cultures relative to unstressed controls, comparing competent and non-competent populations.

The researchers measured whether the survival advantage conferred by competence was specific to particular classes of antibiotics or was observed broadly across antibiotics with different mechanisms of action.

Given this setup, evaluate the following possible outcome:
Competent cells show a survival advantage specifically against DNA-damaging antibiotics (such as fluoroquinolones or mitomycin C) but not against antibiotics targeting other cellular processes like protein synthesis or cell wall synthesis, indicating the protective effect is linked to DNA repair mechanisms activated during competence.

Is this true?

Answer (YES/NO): NO